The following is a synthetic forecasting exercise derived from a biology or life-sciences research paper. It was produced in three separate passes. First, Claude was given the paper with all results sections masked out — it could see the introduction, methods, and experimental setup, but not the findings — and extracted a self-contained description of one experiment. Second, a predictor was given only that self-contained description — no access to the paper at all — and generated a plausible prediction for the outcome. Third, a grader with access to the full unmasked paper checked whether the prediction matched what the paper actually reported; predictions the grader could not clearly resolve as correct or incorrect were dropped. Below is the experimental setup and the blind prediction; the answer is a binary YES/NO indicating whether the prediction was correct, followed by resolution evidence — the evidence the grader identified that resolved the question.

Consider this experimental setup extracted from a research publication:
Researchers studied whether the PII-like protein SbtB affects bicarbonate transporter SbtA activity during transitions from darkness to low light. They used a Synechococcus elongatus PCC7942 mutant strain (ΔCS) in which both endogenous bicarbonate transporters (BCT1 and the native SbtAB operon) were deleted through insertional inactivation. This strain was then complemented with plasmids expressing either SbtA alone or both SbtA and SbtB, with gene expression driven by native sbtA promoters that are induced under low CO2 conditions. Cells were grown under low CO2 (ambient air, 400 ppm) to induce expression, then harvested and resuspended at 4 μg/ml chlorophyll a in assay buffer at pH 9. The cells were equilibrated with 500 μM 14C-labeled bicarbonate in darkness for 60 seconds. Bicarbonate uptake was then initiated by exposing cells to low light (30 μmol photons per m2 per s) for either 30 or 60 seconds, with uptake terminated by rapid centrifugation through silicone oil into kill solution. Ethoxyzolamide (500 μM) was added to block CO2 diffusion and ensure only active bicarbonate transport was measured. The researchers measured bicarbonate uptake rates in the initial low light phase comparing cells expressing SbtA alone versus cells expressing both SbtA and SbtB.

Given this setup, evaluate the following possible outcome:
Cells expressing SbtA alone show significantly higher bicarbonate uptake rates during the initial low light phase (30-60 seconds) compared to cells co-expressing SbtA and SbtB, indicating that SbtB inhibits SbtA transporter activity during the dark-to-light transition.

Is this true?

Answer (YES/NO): YES